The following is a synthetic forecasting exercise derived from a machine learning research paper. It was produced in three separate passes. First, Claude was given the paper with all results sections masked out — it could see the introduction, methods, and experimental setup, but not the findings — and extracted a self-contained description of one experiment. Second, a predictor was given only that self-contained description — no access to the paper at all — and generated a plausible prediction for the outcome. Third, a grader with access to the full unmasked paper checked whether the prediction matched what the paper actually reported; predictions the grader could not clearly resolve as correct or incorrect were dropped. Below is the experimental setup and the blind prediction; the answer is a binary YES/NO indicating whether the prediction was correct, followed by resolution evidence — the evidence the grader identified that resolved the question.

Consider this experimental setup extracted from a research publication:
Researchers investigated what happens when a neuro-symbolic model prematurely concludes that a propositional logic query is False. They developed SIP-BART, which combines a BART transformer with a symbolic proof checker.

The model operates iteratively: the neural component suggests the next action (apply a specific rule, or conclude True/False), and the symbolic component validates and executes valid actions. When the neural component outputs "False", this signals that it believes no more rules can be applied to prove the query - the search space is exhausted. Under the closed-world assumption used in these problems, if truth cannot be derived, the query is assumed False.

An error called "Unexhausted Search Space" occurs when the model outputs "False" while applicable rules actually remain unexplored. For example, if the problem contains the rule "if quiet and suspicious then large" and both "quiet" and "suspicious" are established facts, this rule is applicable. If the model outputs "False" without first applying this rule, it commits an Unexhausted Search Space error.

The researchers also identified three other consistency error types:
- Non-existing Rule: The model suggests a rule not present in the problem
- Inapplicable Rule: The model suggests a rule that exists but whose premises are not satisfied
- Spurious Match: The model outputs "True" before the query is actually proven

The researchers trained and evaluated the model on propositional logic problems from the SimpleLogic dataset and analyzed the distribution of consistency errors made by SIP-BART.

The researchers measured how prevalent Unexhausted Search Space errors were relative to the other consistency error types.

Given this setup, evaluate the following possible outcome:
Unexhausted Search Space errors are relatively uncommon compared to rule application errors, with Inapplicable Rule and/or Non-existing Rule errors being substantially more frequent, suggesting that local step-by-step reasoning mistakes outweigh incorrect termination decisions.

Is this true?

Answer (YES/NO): YES